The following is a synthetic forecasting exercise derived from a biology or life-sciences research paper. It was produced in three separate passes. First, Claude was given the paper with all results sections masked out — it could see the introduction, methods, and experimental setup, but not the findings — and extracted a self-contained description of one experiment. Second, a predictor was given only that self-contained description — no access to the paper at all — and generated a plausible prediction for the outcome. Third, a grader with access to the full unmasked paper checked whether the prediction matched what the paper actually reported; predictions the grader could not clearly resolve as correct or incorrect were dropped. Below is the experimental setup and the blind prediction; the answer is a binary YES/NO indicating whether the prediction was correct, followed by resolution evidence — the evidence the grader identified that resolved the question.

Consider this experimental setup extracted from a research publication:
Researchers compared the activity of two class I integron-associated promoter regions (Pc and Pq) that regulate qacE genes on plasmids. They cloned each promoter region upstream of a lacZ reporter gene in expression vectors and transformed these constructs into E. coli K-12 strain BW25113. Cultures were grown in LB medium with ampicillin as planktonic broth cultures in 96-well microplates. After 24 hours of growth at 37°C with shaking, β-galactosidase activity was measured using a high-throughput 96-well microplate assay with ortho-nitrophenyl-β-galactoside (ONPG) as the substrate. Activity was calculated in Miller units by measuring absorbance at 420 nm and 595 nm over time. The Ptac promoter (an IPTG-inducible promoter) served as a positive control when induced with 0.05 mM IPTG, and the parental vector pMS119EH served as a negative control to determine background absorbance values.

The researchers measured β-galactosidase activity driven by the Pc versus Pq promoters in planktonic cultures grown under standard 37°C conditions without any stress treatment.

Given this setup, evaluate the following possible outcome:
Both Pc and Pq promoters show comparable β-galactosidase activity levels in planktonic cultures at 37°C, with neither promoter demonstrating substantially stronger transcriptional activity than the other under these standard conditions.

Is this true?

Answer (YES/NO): NO